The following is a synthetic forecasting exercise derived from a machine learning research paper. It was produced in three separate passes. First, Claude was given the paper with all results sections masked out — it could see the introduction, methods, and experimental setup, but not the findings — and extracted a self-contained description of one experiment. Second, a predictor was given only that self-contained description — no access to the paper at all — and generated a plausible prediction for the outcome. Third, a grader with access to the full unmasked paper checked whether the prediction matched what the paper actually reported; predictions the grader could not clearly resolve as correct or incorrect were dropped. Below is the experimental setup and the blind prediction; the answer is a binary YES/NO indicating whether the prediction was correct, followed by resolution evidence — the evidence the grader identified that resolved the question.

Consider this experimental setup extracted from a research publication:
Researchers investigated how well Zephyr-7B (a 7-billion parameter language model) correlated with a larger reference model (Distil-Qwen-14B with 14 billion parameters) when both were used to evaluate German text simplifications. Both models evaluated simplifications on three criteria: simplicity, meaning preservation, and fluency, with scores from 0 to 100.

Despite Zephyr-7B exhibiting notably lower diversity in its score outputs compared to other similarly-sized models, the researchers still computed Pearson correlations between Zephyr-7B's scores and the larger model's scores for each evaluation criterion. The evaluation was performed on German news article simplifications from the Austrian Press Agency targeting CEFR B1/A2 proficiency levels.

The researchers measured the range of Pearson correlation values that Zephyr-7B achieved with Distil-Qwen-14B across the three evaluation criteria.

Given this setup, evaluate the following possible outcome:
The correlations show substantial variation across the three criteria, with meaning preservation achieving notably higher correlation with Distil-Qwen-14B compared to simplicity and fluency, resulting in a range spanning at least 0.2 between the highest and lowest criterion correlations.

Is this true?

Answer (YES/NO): NO